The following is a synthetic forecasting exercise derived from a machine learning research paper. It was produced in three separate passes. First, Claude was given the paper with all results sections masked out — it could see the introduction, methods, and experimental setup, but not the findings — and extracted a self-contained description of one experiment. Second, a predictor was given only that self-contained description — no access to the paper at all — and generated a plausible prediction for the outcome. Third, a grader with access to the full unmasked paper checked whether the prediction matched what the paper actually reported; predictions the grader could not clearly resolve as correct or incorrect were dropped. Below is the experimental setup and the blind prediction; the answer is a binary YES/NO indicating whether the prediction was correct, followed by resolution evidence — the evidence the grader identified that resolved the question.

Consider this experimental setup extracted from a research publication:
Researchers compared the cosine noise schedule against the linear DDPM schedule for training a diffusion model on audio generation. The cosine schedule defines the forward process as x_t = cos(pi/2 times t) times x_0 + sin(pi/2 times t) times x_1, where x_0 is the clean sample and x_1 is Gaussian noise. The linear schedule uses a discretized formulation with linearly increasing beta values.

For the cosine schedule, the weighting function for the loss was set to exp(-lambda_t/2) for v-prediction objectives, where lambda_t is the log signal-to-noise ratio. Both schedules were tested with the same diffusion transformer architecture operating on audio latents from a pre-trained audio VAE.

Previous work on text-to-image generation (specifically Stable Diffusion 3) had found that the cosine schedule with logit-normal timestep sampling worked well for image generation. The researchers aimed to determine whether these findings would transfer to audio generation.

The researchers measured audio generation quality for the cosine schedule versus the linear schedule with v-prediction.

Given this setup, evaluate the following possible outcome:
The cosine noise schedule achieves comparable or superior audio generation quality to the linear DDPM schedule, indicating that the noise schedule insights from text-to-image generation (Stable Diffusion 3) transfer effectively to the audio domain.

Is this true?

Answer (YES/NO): NO